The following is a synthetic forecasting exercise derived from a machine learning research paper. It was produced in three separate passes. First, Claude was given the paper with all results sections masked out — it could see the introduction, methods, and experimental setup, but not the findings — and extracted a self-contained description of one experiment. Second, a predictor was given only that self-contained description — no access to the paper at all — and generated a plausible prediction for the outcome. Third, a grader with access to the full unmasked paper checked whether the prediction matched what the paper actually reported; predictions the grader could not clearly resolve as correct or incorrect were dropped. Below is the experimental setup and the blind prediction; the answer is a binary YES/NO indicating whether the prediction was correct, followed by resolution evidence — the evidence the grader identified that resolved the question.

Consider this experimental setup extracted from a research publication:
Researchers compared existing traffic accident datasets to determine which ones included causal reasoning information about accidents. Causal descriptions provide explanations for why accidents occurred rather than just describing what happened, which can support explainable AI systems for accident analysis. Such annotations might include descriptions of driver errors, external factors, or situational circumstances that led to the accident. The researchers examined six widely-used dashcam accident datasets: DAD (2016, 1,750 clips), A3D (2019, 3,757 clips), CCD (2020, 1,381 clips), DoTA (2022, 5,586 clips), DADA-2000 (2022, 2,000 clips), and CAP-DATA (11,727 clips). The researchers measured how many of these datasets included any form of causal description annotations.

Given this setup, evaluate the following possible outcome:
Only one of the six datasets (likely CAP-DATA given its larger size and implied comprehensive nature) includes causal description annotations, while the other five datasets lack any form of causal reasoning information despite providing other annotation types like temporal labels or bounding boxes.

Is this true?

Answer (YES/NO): NO